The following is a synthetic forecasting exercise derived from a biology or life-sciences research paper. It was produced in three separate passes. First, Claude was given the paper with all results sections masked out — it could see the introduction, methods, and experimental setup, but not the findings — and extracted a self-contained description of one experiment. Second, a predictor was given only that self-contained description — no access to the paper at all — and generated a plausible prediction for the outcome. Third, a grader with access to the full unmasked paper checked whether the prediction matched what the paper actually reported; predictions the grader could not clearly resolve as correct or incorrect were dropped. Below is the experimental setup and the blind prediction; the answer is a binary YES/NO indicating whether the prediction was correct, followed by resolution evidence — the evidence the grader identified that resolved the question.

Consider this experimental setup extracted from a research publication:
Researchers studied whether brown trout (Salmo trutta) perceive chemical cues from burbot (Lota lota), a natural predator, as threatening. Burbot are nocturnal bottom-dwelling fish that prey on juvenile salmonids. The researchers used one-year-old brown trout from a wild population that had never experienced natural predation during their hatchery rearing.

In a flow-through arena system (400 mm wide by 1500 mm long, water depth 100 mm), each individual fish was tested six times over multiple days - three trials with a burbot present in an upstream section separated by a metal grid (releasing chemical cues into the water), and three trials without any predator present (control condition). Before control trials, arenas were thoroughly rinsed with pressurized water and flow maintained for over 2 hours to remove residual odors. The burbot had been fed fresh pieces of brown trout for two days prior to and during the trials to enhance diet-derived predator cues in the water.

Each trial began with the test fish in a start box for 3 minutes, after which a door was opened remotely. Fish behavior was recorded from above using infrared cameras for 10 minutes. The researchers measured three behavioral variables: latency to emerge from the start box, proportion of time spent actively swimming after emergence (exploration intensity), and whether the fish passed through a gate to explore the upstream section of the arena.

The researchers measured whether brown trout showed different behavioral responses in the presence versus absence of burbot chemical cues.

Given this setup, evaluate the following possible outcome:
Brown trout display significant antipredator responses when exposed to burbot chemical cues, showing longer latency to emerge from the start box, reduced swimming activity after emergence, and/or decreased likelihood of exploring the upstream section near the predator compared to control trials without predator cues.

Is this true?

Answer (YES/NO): NO